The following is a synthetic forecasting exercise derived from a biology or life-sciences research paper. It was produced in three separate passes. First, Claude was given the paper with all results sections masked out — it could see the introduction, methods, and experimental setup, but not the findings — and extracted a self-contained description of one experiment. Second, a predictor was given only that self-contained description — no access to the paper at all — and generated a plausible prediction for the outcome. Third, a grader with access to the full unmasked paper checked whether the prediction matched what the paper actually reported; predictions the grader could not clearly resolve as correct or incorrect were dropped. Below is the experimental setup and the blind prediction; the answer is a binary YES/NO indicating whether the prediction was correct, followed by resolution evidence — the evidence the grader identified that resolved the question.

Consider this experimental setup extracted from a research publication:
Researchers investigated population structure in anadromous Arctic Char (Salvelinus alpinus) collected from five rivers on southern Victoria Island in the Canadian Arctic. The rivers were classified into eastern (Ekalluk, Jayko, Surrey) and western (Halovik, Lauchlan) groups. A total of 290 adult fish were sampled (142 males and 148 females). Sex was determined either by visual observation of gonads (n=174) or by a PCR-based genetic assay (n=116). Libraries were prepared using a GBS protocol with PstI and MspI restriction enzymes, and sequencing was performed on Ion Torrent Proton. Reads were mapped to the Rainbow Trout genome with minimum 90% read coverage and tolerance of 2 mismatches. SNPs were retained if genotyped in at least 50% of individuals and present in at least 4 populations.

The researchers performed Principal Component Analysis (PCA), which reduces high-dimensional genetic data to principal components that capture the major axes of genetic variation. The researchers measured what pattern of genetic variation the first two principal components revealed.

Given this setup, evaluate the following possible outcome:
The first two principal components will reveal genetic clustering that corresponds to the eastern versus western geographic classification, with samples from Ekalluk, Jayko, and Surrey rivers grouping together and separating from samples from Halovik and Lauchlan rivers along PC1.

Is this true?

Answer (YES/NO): NO